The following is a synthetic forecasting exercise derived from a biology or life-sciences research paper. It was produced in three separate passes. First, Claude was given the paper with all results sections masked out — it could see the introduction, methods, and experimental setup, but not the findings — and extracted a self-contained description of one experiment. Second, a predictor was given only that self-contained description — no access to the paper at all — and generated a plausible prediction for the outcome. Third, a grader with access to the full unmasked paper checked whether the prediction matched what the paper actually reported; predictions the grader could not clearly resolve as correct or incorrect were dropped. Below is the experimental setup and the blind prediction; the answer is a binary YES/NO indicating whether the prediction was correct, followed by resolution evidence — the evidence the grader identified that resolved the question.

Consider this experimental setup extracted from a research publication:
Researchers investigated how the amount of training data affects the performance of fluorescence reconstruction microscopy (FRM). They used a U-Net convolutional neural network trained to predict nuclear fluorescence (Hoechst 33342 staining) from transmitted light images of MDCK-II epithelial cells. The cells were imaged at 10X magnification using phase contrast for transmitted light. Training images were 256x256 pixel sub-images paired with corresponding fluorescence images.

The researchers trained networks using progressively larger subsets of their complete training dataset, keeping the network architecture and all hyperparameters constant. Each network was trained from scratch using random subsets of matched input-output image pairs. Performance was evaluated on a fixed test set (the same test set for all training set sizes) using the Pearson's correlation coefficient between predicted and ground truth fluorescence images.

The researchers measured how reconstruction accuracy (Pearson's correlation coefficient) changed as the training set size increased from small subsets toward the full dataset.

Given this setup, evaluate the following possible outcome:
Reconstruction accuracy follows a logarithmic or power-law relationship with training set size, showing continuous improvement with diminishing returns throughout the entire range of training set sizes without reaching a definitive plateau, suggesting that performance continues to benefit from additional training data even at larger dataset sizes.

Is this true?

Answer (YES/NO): YES